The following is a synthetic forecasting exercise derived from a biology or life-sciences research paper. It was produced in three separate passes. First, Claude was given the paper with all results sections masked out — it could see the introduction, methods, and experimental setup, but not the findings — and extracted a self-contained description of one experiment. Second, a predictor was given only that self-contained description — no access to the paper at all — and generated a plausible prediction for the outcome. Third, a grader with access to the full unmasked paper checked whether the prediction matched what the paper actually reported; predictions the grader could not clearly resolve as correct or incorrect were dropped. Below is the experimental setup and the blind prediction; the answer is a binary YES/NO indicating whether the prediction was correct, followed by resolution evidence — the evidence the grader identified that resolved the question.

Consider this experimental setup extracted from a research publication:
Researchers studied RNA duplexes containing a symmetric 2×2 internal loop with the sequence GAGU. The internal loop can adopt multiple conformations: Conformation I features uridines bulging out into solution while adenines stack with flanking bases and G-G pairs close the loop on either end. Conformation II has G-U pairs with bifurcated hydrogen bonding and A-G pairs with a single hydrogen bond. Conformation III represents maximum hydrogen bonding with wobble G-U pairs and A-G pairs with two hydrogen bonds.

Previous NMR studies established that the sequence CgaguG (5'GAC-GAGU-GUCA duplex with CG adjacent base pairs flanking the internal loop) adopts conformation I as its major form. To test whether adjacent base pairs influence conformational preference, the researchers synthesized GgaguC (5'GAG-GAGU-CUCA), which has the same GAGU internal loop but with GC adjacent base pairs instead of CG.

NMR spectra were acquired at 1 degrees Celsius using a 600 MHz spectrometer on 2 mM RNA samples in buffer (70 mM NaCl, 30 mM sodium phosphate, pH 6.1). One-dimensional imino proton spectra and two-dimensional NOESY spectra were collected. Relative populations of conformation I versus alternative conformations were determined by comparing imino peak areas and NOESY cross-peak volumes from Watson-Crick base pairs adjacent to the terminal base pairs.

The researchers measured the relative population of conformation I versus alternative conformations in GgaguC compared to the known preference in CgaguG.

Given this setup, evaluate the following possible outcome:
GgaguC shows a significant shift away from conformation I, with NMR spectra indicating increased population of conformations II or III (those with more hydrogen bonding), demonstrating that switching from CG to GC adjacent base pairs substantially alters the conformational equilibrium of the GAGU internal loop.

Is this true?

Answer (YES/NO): YES